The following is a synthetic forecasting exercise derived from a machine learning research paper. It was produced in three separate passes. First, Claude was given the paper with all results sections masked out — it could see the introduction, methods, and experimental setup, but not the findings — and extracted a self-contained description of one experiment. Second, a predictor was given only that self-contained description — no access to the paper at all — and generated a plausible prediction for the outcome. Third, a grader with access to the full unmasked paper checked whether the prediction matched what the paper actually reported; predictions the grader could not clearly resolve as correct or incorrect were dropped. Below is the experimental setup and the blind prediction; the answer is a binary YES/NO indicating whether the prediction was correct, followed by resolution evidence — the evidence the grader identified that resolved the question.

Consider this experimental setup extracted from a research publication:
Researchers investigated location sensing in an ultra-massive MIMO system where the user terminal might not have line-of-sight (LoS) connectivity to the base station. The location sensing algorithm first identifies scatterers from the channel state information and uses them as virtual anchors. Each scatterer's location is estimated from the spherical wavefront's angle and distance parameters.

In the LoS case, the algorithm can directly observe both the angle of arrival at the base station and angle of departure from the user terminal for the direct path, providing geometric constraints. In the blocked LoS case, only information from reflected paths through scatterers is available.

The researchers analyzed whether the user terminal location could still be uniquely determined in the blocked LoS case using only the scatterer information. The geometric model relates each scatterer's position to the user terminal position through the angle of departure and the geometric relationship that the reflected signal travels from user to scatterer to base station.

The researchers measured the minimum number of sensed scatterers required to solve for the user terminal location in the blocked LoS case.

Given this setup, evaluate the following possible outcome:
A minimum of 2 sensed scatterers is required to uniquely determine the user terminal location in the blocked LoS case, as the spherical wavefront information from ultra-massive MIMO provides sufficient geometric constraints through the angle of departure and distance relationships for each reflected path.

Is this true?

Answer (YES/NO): NO